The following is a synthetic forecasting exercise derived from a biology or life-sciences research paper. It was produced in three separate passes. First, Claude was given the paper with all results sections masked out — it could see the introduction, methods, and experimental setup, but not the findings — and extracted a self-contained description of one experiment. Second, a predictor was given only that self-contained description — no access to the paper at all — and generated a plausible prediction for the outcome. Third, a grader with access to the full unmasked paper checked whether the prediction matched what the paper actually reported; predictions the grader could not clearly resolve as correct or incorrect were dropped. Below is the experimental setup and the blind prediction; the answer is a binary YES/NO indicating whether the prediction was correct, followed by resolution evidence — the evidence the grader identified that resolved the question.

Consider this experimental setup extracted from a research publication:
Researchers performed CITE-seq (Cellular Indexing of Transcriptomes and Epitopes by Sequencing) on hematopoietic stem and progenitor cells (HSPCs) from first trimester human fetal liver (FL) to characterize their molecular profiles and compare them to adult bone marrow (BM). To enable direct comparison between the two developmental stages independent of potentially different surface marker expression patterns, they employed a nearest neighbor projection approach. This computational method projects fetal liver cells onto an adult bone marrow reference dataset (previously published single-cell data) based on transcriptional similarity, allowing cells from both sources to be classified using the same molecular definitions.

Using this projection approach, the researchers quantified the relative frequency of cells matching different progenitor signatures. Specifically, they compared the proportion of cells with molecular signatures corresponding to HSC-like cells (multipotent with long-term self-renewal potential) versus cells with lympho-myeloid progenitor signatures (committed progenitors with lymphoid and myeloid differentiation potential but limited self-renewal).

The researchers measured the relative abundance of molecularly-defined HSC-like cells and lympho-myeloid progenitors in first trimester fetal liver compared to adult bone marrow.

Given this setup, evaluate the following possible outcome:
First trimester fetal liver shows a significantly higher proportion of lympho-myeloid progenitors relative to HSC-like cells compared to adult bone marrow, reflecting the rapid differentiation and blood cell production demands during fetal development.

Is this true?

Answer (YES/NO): YES